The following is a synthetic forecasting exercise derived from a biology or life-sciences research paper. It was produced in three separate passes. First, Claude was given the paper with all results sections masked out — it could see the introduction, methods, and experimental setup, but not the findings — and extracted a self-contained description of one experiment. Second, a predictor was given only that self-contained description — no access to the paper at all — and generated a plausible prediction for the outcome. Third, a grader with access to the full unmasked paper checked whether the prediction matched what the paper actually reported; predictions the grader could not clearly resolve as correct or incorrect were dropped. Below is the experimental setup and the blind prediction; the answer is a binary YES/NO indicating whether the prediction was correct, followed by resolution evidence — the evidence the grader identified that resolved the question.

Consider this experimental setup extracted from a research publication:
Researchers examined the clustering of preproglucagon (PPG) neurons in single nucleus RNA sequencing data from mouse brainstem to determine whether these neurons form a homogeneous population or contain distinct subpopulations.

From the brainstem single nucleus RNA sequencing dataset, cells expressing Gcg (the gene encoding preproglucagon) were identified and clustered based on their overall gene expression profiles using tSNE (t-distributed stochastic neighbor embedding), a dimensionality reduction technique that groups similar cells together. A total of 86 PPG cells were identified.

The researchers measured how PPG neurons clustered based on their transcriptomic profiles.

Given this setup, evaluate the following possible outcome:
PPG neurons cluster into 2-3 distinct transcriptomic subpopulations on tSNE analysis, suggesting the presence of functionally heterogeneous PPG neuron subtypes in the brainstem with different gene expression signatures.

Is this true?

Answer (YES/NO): YES